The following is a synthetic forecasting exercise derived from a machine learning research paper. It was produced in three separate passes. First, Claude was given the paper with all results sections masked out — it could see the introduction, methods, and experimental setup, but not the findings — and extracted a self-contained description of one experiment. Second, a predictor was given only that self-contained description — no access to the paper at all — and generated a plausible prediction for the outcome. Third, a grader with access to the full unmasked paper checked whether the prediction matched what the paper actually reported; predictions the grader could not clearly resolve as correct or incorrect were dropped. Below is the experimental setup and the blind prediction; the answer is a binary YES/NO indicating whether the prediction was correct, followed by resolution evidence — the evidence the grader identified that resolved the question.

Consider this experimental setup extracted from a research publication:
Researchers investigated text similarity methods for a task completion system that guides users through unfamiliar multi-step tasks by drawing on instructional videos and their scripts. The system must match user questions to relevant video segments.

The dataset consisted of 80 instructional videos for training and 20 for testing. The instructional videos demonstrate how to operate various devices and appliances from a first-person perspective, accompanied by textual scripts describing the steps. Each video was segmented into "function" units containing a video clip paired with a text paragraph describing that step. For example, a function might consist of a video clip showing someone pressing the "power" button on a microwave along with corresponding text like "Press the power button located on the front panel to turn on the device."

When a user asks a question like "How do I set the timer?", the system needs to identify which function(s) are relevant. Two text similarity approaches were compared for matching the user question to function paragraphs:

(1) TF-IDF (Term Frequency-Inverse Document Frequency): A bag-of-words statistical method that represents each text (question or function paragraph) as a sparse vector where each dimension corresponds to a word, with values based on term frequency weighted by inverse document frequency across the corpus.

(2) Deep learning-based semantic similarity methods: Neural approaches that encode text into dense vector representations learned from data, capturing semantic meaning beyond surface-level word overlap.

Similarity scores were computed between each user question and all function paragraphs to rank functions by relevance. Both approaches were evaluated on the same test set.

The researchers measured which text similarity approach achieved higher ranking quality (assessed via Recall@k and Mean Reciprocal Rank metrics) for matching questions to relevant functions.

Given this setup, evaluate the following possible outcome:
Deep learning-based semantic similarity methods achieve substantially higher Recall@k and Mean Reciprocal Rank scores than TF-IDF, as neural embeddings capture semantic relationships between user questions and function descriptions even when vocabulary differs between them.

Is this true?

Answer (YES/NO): NO